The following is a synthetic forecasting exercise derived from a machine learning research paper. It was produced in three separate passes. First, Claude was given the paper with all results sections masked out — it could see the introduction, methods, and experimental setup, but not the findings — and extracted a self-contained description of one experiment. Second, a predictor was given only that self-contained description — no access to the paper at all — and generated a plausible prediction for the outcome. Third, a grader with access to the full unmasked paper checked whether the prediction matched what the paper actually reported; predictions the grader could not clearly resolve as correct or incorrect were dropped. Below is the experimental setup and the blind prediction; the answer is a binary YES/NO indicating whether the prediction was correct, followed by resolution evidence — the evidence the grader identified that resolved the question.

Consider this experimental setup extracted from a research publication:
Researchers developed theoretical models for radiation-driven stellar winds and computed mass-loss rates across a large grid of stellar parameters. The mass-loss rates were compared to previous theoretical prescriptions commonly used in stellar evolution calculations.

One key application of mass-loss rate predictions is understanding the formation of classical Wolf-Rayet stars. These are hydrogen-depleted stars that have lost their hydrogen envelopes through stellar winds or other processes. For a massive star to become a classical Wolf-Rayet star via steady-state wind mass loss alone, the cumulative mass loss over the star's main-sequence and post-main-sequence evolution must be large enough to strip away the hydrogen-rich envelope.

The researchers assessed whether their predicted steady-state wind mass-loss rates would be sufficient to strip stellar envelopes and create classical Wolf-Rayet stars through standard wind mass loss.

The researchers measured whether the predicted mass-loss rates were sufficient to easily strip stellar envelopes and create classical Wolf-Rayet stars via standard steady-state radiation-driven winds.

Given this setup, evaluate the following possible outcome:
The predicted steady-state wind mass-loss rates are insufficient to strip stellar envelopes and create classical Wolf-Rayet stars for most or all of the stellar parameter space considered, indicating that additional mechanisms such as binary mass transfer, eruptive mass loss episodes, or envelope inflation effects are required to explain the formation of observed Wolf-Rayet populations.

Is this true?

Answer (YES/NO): YES